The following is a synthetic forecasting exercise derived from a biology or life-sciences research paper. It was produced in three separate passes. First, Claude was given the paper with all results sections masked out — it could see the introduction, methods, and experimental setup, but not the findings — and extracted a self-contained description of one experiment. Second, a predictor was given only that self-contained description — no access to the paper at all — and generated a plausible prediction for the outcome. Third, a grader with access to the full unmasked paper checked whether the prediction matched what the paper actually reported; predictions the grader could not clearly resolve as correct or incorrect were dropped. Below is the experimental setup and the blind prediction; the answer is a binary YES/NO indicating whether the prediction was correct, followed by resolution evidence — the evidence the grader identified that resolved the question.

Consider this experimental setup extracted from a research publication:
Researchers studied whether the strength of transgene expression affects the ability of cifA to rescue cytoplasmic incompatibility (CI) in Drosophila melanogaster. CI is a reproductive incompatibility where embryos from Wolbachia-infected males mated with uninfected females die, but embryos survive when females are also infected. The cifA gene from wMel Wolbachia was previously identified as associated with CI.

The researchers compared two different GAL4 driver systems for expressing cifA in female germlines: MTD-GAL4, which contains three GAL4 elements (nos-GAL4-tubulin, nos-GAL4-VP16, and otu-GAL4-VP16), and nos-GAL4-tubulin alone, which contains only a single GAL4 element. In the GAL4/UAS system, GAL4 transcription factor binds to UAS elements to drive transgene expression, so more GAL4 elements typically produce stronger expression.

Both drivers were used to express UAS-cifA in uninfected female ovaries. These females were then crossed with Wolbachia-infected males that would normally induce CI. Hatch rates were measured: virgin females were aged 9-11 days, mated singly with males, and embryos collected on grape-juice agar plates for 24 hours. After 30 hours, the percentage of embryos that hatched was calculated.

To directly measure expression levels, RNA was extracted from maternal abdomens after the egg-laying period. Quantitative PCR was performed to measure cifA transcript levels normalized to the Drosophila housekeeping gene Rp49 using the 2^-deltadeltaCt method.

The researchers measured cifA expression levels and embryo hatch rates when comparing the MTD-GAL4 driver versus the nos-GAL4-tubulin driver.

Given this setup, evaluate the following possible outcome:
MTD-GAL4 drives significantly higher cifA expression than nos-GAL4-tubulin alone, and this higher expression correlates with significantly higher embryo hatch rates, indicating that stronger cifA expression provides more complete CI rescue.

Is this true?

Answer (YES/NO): YES